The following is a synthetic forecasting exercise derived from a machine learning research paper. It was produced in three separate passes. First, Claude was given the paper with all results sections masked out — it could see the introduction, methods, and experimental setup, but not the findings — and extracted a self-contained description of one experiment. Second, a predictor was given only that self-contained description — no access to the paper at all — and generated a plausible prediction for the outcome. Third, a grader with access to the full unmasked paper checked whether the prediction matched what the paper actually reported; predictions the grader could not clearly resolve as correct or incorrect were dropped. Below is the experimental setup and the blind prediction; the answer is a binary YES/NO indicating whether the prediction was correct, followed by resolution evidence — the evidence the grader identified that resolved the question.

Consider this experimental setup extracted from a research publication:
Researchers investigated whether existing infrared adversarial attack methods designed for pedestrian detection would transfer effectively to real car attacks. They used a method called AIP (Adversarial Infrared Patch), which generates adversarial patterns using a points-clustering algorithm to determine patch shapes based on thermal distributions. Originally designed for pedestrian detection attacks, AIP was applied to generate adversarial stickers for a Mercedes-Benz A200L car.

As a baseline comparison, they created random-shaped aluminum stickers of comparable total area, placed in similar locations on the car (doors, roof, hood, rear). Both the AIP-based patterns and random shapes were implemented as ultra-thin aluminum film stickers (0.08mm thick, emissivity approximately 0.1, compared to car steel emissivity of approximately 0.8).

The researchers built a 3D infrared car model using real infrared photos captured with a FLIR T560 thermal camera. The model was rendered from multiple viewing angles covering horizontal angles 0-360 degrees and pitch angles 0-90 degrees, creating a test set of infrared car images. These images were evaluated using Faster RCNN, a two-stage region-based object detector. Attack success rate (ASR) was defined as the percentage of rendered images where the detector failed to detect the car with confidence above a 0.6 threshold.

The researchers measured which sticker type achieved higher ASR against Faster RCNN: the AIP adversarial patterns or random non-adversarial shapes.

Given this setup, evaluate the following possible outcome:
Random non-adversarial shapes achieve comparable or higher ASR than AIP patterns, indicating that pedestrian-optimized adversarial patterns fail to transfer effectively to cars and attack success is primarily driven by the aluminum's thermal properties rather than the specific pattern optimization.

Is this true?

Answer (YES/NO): YES